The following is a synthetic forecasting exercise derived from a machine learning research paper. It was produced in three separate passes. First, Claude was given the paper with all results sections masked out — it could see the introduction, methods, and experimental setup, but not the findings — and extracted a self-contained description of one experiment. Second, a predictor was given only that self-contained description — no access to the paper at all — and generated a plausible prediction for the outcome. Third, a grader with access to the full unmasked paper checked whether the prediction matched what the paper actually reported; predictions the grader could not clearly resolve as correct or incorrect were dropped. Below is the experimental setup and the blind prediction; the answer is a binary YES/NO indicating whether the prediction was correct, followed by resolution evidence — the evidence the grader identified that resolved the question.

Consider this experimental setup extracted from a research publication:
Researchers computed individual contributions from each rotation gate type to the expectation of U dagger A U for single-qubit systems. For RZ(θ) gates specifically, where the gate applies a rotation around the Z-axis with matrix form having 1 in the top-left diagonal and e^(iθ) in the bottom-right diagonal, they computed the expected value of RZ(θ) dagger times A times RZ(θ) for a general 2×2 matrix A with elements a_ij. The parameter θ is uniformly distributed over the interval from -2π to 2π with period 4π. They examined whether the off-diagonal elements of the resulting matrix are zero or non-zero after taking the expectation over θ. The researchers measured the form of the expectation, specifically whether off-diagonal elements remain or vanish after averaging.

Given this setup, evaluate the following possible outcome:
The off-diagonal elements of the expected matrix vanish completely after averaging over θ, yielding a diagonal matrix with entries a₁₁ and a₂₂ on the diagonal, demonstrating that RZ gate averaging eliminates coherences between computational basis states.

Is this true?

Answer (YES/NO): YES